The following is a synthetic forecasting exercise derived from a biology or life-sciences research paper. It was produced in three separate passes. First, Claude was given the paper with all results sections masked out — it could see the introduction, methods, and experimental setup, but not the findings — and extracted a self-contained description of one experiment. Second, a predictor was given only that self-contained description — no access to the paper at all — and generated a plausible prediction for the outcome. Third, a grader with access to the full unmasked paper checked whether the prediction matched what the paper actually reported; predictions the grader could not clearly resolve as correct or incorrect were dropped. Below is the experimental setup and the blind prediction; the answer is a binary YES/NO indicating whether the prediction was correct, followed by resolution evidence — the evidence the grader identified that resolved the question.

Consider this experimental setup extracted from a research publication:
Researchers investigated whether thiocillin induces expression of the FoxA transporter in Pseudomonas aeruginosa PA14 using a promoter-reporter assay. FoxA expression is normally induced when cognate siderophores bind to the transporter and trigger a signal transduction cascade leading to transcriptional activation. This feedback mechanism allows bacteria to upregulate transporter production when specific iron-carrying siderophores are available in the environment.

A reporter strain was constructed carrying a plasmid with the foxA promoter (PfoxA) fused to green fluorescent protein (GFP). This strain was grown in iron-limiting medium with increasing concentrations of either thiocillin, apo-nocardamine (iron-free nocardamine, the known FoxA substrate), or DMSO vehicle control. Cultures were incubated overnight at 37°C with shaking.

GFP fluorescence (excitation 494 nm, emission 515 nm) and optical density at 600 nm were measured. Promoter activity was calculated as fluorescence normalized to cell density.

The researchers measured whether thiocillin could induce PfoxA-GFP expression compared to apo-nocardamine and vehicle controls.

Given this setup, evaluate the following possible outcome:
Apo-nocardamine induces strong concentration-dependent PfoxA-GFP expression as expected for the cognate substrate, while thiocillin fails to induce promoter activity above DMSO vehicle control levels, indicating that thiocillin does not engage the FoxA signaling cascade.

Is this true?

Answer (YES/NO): YES